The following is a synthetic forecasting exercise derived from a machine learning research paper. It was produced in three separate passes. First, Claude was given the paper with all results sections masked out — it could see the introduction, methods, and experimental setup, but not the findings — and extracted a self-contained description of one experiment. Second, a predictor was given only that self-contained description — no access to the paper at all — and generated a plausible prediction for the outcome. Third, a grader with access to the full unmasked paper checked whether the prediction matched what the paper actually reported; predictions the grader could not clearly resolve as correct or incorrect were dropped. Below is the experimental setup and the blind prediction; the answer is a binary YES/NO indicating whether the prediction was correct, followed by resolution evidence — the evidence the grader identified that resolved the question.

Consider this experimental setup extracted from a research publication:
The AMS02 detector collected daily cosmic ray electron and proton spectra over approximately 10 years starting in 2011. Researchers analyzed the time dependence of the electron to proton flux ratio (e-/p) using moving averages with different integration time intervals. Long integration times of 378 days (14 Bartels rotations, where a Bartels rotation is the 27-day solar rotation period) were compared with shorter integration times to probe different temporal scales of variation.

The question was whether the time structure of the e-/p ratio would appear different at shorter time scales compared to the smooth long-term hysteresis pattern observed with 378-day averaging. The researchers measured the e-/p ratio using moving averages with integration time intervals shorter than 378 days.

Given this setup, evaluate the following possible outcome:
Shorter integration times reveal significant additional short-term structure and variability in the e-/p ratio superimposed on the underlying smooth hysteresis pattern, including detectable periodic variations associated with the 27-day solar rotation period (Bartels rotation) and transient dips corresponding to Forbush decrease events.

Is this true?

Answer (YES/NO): NO